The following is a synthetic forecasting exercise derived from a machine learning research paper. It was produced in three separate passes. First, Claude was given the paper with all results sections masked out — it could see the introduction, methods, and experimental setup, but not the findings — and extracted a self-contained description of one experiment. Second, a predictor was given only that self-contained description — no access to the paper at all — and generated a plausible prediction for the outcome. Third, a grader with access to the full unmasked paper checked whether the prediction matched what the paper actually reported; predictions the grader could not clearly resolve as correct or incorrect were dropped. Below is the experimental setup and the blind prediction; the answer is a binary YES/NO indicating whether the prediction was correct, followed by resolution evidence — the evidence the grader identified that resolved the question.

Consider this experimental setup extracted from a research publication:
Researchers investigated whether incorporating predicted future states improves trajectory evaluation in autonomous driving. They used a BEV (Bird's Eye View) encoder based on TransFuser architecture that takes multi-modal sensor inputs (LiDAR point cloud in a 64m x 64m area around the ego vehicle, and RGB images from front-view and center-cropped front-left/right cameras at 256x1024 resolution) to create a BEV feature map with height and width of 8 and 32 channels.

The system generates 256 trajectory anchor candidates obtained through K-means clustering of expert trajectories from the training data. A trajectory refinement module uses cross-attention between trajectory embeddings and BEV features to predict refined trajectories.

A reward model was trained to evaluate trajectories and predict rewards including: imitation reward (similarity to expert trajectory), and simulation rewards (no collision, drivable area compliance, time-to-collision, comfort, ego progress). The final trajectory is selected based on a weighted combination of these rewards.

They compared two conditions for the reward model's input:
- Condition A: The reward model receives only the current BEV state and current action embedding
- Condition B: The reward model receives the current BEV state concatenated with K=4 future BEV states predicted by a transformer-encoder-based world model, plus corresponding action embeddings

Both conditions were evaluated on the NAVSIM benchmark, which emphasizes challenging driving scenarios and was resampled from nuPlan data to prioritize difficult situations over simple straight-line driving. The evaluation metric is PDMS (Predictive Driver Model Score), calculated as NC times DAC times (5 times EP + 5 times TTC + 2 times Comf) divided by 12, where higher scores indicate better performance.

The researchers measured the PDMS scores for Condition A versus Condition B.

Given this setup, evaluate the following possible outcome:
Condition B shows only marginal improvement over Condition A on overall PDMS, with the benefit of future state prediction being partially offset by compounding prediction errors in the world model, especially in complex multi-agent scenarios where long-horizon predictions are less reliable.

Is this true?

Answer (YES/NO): NO